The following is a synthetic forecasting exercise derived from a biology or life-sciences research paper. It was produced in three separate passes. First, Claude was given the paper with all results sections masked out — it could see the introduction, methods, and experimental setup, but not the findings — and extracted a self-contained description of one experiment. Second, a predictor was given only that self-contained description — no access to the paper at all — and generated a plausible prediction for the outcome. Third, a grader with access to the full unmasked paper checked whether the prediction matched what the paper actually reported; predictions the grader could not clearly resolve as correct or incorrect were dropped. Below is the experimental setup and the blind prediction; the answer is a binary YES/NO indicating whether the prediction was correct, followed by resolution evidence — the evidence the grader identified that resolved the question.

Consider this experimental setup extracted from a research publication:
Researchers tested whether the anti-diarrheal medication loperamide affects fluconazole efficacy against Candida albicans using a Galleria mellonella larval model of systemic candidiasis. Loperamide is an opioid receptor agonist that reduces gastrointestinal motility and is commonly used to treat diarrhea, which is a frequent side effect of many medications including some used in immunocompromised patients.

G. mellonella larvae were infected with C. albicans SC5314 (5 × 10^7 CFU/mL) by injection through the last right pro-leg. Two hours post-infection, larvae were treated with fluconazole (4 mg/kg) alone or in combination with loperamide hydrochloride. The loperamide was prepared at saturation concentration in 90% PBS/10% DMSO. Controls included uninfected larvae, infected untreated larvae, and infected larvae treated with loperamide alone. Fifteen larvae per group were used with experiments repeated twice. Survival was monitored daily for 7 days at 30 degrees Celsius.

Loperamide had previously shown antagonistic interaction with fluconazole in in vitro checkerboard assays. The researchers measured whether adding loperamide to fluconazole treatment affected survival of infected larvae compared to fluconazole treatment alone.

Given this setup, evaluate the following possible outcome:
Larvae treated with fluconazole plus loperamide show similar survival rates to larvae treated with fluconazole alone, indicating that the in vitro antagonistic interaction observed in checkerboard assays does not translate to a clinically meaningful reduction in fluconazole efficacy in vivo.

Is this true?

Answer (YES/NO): NO